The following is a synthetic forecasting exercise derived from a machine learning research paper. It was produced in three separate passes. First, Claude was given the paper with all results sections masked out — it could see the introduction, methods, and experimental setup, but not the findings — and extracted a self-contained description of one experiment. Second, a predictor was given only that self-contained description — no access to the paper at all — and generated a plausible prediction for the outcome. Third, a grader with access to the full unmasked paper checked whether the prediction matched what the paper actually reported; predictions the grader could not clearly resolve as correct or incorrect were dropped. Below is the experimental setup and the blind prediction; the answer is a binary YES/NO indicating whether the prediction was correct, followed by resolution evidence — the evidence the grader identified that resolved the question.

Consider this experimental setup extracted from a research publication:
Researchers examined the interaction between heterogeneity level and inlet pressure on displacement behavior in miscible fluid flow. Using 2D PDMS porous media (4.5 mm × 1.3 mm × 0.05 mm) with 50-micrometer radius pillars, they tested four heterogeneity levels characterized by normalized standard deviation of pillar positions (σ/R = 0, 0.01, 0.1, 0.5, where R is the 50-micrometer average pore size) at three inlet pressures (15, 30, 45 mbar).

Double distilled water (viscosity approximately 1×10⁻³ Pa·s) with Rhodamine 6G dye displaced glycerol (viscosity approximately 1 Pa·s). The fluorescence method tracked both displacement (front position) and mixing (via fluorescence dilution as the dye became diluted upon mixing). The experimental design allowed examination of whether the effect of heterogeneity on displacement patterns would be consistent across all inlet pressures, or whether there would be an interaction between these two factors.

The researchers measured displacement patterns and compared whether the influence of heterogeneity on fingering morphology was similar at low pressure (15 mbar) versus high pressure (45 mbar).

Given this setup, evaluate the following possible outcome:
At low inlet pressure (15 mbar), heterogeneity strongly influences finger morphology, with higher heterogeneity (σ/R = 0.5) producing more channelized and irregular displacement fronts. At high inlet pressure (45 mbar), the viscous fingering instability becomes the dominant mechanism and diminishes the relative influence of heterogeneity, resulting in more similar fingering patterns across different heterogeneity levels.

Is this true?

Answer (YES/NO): NO